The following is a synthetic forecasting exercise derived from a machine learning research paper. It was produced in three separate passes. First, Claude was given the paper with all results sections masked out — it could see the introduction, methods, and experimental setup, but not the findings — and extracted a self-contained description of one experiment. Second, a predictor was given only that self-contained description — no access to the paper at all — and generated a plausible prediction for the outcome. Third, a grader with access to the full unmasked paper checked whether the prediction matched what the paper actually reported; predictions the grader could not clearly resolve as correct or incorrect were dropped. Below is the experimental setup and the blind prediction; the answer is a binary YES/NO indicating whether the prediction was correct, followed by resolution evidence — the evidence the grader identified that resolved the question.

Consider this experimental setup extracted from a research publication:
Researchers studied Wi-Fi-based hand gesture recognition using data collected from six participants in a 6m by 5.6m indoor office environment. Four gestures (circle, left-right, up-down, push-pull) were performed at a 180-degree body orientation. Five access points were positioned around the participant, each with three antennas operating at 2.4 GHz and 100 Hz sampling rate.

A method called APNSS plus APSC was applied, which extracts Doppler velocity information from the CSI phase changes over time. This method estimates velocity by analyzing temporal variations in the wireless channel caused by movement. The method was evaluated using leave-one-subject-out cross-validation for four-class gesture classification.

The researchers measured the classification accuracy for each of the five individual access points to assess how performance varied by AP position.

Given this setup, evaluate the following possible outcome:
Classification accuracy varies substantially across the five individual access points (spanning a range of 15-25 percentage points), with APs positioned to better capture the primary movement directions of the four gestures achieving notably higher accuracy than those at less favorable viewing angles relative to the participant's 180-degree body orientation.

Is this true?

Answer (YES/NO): NO